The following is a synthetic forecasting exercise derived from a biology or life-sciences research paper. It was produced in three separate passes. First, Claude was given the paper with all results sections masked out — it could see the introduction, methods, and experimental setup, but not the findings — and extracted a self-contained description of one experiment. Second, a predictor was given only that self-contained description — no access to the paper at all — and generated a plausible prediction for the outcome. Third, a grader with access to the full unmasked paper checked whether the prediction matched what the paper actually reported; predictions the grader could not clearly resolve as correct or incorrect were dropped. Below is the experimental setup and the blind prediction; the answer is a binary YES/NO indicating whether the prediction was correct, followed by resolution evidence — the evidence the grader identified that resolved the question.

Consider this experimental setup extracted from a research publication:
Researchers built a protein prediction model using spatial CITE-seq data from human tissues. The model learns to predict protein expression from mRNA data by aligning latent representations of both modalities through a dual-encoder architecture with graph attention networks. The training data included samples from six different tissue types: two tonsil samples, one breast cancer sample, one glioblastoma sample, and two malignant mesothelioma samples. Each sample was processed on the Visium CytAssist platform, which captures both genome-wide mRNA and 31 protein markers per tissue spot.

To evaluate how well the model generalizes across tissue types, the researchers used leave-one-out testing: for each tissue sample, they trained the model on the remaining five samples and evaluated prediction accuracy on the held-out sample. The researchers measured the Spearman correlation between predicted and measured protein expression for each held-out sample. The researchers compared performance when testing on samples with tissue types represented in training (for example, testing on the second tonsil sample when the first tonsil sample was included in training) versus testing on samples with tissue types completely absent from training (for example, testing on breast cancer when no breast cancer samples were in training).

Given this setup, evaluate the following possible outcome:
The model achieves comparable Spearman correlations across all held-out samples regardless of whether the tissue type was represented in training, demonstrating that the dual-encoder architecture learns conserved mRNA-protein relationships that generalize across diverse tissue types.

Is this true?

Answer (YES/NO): NO